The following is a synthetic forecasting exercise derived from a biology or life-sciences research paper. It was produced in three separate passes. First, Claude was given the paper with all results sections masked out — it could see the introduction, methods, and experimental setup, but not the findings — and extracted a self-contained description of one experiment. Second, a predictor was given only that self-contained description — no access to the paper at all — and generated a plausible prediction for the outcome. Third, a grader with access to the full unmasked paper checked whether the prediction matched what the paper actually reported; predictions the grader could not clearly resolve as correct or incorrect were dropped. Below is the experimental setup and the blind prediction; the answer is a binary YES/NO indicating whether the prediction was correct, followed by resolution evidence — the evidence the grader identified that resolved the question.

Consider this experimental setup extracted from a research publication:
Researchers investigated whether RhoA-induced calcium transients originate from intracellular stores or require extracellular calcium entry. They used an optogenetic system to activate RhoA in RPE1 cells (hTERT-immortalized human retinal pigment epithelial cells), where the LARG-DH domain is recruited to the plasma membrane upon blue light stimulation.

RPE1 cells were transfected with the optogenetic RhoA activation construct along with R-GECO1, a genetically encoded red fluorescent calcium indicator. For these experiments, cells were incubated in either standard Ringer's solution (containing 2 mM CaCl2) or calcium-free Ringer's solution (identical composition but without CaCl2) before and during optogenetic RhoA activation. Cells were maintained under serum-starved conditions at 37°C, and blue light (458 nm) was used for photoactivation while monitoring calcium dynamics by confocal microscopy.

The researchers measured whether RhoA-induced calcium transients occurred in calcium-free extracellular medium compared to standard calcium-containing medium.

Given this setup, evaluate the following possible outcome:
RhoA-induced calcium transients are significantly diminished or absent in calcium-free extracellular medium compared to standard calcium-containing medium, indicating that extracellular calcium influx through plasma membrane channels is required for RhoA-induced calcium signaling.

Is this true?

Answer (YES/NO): NO